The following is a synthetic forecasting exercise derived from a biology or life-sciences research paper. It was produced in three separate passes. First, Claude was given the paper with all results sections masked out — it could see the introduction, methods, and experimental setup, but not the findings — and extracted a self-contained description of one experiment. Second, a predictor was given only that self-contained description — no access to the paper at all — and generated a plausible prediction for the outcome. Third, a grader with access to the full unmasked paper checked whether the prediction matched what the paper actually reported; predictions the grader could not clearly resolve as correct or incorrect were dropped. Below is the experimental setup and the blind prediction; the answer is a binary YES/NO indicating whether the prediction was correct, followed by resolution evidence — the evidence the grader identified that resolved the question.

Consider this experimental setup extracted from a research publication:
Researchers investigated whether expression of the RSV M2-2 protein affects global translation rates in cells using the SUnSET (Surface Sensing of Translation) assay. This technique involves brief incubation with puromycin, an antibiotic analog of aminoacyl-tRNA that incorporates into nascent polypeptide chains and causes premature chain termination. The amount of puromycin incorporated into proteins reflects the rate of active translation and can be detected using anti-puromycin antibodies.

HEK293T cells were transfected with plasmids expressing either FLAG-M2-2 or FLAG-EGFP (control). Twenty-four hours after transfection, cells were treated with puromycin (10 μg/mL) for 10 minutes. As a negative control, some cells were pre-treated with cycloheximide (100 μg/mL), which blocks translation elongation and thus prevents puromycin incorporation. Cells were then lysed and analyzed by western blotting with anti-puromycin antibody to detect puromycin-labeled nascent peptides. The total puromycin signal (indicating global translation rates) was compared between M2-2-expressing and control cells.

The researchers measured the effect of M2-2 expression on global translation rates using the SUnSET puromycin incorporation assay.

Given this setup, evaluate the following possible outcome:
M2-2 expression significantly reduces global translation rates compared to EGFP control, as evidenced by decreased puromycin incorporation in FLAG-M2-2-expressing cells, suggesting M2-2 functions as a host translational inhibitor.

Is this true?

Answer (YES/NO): YES